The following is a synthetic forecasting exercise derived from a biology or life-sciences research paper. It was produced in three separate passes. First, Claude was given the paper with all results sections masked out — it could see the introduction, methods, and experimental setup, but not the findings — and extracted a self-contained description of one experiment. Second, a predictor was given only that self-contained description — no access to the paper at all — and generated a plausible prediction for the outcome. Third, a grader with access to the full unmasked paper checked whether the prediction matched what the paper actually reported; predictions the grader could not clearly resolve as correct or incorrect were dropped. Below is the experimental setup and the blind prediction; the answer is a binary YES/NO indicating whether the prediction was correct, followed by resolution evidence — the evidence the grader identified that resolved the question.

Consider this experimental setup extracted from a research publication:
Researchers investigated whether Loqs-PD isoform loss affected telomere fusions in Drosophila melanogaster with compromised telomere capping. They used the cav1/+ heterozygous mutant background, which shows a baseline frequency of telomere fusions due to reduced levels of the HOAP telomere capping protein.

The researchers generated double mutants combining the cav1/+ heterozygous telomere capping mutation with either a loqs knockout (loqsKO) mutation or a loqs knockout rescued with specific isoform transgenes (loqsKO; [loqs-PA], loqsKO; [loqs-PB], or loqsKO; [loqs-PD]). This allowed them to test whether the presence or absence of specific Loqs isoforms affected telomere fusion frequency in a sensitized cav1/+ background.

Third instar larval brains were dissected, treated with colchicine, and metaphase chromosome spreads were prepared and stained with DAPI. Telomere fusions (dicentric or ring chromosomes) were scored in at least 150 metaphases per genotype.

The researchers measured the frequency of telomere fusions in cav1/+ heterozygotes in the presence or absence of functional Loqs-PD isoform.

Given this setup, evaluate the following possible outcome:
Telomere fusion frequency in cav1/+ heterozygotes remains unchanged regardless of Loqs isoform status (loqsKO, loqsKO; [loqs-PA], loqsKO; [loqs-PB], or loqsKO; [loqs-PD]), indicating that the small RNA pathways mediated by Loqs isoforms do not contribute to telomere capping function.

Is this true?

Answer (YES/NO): NO